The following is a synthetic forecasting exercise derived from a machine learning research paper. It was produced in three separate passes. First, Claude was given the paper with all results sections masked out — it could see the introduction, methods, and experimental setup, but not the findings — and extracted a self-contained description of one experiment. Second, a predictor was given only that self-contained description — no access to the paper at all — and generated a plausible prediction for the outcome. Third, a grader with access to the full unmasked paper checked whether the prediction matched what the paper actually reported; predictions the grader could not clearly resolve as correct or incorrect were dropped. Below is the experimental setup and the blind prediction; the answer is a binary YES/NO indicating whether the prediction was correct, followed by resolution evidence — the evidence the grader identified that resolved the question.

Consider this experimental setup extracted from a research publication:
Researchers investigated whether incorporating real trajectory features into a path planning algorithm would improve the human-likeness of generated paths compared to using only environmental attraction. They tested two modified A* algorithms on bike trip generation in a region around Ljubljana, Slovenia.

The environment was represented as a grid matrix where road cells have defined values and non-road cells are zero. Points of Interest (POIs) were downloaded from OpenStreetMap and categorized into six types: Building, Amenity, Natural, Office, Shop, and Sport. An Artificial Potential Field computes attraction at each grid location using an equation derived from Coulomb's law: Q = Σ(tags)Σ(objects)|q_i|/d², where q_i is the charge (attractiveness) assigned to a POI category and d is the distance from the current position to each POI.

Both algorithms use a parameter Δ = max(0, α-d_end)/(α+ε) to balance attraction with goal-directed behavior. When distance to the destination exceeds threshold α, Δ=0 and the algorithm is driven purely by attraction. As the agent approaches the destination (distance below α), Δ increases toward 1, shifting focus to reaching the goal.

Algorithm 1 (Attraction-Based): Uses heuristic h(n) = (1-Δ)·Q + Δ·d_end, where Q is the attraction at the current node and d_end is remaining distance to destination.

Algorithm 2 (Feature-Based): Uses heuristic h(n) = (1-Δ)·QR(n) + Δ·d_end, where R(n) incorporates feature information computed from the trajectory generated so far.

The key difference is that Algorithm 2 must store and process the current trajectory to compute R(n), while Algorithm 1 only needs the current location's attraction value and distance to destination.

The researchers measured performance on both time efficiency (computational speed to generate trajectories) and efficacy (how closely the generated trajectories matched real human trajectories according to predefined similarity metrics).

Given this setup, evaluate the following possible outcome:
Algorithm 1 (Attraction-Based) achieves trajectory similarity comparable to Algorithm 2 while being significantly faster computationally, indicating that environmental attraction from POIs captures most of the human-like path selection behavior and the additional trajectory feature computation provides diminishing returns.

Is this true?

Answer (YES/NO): NO